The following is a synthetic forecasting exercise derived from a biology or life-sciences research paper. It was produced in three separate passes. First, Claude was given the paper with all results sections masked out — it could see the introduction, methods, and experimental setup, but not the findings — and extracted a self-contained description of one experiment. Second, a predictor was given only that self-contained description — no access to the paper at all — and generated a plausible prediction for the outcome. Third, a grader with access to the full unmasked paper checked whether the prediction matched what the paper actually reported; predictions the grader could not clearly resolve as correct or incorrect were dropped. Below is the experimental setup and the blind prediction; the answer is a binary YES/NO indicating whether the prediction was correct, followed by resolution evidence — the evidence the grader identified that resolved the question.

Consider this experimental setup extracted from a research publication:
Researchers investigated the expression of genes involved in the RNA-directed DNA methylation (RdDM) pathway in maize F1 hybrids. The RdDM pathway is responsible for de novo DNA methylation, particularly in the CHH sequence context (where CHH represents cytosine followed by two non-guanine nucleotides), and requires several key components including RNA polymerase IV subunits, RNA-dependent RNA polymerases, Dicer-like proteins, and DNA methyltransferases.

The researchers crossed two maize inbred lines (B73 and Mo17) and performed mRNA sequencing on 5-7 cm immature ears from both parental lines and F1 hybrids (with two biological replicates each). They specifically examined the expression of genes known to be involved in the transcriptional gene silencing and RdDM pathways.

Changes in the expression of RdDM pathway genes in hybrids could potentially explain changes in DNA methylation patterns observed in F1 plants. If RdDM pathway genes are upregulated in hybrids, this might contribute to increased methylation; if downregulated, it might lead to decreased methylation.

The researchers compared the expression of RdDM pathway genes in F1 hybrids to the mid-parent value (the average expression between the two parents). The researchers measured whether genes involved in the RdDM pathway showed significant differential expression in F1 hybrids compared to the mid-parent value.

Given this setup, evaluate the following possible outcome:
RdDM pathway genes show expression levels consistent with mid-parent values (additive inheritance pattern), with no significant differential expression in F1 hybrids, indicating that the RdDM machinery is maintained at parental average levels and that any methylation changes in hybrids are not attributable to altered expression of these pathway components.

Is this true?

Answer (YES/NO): NO